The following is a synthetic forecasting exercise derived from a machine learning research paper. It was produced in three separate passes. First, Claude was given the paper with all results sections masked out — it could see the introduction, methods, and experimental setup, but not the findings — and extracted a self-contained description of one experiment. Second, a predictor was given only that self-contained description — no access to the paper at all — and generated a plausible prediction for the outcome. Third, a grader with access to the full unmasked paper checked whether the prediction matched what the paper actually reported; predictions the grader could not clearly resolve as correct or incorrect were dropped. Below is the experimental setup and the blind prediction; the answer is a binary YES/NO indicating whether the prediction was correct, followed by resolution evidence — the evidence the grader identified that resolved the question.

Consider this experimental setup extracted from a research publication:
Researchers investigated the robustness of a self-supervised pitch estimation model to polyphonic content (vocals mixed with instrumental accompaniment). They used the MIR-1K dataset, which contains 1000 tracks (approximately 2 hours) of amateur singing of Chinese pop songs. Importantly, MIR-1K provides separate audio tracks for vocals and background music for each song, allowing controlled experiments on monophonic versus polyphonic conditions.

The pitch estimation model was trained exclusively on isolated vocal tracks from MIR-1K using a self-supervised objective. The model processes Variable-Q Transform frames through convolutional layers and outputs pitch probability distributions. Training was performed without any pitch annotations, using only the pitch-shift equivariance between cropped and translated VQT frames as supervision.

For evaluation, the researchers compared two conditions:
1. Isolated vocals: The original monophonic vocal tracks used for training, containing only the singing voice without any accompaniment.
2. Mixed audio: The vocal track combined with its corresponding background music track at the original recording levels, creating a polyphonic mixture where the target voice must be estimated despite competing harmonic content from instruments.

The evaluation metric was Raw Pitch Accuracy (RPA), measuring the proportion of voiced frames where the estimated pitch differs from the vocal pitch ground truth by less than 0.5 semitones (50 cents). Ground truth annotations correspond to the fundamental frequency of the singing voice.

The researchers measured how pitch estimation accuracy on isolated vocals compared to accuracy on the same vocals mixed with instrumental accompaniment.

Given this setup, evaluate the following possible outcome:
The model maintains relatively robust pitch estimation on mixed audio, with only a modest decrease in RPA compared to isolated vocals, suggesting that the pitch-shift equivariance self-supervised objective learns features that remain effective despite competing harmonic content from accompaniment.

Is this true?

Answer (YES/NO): NO